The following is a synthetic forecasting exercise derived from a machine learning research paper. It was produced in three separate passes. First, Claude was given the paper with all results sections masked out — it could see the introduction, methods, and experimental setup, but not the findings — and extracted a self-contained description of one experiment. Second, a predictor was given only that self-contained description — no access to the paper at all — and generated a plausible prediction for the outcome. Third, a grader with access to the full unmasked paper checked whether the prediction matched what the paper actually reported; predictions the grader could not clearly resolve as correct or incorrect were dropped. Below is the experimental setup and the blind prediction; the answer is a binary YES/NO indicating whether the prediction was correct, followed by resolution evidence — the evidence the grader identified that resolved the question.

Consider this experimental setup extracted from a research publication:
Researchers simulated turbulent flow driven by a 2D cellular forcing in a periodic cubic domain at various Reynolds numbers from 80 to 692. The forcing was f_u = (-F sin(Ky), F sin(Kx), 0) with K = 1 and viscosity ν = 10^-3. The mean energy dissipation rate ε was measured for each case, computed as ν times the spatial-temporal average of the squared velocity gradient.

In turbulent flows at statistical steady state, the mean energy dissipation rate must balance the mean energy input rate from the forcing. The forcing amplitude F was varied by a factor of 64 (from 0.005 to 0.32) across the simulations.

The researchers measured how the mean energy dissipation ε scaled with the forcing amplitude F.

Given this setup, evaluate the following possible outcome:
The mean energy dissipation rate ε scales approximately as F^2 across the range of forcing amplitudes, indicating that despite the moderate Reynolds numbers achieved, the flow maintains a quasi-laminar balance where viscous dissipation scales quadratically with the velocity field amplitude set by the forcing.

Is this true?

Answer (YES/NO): NO